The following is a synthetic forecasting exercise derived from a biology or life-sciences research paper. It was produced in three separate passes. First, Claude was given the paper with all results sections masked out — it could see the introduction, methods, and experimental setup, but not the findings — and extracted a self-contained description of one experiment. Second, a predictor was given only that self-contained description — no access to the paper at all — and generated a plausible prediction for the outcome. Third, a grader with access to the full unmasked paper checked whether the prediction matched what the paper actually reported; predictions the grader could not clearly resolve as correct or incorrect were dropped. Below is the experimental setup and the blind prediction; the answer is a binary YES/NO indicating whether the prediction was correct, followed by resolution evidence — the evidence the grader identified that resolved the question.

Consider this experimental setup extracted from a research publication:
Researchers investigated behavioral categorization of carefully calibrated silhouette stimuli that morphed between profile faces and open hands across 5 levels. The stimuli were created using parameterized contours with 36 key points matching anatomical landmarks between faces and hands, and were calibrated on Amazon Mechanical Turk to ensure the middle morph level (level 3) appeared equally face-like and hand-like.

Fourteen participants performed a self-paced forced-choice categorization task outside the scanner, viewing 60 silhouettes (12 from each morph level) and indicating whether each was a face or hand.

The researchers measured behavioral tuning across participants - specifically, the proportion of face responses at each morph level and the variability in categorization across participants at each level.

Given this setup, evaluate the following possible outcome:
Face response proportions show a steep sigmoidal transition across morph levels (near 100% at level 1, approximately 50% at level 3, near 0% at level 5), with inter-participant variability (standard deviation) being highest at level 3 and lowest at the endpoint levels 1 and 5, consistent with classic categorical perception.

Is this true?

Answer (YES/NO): NO